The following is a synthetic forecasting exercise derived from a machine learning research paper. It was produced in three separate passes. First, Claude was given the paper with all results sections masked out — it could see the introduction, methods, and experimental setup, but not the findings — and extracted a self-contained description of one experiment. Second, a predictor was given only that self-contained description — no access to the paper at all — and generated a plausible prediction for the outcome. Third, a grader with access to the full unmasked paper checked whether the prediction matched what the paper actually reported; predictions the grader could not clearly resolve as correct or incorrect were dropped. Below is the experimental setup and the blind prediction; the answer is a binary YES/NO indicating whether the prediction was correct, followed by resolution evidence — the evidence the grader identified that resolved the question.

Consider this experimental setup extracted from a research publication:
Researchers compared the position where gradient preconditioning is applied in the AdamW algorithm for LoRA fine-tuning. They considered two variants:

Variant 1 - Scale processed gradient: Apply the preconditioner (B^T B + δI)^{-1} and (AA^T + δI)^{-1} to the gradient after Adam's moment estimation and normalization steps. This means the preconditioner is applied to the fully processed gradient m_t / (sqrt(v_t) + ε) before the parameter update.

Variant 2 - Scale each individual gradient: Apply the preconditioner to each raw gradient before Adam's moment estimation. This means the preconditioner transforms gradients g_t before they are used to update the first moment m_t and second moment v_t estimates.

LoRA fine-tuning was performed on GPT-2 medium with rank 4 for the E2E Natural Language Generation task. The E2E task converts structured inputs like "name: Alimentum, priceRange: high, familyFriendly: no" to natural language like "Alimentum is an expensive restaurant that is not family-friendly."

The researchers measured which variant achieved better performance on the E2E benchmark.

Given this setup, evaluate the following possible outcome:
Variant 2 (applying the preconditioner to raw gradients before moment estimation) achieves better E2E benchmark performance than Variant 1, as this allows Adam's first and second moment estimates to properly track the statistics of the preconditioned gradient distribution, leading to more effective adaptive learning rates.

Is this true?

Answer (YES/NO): YES